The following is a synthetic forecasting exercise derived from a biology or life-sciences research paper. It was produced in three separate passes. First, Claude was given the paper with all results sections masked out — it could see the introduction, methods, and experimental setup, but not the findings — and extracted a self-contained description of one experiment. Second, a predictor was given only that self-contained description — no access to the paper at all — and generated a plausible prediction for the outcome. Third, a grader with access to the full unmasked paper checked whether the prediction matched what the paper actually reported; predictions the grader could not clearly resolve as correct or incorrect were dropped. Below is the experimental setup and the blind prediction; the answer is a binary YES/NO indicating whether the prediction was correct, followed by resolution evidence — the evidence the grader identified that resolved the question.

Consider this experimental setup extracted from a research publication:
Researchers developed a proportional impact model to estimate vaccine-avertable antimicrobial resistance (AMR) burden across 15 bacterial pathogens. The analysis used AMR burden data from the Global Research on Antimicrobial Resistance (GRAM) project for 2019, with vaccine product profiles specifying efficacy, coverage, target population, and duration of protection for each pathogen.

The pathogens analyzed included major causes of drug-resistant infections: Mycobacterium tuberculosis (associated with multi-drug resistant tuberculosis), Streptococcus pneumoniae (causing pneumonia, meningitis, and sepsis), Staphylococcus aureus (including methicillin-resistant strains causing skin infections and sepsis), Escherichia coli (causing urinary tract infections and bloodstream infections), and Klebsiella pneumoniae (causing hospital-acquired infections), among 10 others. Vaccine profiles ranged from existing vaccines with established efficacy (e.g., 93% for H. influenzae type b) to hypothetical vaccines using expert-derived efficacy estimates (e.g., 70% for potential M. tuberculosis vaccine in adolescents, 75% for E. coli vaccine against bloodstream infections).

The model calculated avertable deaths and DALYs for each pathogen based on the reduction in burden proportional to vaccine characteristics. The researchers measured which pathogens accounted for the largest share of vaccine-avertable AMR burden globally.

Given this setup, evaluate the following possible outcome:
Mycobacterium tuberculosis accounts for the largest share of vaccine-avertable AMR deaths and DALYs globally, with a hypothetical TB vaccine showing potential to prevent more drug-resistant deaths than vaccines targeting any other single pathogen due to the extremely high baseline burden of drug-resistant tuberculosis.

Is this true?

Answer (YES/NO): NO